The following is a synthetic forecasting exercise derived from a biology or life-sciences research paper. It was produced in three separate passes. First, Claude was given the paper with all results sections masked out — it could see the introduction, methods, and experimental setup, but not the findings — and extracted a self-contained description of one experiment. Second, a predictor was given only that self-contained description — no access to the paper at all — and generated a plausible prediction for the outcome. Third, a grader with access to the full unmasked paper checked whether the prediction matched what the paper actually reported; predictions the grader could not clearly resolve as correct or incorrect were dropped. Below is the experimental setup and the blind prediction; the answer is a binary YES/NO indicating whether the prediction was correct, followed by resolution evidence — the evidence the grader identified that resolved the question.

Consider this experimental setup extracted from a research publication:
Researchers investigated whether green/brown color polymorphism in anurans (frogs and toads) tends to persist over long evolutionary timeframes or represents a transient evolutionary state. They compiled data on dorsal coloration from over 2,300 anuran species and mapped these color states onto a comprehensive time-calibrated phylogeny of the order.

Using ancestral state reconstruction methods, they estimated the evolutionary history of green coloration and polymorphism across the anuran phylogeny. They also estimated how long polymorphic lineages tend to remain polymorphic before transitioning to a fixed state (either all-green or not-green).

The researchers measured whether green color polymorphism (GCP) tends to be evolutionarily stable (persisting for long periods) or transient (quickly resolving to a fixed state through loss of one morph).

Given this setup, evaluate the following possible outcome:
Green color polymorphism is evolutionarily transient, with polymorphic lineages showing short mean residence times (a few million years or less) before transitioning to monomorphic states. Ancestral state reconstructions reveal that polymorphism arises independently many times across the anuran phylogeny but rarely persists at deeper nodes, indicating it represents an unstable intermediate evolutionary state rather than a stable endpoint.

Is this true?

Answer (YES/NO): NO